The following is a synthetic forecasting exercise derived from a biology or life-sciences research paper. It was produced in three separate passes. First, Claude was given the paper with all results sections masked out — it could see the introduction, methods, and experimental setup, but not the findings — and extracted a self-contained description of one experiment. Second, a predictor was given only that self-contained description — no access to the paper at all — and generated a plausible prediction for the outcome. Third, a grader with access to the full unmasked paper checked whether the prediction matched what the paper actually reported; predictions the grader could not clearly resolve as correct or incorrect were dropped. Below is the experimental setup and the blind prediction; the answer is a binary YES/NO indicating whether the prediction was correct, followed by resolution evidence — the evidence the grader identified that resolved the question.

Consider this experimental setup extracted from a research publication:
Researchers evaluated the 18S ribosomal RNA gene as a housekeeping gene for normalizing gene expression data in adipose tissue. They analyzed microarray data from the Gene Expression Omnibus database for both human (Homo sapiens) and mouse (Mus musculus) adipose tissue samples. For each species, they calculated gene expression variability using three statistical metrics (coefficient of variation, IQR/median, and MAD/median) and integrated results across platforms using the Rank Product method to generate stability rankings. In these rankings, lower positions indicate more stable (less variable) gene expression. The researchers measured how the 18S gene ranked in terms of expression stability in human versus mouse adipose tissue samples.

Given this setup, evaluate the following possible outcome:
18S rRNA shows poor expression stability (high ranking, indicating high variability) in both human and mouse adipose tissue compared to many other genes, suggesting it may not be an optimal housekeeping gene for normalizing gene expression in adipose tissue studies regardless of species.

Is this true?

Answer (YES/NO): NO